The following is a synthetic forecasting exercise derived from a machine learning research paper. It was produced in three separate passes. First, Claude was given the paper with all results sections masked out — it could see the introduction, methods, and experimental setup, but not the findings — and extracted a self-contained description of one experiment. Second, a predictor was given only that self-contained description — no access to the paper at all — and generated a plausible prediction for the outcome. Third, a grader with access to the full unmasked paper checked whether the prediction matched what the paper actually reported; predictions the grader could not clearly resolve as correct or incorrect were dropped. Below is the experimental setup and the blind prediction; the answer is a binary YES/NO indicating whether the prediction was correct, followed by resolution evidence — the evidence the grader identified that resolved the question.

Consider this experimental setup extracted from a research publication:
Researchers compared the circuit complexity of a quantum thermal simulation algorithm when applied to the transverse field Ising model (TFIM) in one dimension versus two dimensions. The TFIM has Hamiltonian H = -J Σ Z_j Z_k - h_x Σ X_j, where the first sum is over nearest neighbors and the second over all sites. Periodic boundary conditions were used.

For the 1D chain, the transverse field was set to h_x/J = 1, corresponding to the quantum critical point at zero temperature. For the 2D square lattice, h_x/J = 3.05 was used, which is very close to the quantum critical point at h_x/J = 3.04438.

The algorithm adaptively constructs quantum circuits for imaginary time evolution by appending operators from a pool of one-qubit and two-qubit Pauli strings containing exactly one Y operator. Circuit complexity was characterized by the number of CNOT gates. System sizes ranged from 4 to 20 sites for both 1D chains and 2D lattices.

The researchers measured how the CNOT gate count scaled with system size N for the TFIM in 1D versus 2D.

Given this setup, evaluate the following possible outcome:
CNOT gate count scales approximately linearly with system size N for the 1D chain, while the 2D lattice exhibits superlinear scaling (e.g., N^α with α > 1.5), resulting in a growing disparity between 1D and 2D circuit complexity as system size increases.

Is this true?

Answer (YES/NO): YES